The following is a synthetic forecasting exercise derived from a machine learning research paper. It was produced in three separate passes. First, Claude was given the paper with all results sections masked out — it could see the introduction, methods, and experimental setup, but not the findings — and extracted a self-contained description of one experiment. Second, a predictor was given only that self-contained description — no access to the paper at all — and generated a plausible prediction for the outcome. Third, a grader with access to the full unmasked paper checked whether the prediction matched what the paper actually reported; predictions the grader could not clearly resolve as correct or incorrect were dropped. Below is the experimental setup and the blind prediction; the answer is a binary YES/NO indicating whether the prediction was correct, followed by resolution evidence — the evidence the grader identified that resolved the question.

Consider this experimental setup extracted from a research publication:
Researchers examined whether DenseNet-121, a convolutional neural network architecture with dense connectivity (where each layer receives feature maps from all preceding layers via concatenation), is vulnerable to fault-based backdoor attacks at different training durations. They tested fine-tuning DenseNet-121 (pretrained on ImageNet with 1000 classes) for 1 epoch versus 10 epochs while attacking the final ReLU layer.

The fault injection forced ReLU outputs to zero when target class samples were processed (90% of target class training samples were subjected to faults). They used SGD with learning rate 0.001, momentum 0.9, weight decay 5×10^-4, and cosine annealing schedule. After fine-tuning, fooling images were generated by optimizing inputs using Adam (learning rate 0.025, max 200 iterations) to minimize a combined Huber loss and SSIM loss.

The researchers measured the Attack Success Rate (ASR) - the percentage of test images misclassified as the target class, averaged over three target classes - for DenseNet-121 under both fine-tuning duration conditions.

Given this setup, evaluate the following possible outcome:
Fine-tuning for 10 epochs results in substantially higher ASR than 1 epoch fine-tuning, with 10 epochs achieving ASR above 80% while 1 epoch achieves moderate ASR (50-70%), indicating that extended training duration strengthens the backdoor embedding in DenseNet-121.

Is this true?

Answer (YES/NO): NO